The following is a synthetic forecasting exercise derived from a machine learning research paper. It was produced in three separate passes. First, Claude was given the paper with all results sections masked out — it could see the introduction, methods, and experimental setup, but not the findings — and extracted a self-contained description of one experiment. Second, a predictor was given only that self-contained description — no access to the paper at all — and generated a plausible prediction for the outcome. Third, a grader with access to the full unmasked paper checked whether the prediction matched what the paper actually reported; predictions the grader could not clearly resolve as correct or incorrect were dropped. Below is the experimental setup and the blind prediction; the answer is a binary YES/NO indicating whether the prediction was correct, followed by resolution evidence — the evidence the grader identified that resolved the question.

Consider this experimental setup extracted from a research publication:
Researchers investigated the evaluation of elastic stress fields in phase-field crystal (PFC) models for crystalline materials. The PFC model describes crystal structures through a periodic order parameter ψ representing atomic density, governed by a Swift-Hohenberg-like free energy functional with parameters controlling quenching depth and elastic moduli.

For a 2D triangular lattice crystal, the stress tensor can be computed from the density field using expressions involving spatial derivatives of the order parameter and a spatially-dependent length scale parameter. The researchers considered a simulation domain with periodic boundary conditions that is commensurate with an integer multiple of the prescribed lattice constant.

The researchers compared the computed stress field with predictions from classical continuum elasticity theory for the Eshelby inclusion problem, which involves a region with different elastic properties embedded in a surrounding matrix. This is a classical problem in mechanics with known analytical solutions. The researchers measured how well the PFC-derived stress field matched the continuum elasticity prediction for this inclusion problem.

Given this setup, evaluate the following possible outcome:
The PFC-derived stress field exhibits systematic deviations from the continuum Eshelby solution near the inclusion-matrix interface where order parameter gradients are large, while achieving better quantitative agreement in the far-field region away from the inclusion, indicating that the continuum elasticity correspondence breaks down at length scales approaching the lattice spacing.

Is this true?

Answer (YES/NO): NO